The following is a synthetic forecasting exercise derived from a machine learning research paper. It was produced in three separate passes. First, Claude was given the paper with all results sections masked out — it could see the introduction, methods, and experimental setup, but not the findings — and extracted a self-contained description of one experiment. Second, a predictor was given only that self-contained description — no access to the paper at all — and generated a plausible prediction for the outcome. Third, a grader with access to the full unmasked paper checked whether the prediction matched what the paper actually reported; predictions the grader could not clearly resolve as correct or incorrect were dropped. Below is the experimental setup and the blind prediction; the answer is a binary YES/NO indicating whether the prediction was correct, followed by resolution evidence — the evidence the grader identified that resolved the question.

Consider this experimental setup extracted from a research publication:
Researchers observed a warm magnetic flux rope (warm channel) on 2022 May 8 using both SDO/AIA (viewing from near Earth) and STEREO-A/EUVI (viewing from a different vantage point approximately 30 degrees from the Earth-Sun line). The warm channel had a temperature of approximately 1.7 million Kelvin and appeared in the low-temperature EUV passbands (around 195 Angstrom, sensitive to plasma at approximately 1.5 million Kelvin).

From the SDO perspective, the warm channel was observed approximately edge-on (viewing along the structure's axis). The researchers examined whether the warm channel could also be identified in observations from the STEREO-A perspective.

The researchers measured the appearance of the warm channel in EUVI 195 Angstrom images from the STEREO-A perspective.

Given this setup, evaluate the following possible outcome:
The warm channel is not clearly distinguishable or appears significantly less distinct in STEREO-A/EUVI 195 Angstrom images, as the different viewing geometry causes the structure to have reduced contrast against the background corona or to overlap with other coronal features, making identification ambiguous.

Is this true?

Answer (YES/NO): NO